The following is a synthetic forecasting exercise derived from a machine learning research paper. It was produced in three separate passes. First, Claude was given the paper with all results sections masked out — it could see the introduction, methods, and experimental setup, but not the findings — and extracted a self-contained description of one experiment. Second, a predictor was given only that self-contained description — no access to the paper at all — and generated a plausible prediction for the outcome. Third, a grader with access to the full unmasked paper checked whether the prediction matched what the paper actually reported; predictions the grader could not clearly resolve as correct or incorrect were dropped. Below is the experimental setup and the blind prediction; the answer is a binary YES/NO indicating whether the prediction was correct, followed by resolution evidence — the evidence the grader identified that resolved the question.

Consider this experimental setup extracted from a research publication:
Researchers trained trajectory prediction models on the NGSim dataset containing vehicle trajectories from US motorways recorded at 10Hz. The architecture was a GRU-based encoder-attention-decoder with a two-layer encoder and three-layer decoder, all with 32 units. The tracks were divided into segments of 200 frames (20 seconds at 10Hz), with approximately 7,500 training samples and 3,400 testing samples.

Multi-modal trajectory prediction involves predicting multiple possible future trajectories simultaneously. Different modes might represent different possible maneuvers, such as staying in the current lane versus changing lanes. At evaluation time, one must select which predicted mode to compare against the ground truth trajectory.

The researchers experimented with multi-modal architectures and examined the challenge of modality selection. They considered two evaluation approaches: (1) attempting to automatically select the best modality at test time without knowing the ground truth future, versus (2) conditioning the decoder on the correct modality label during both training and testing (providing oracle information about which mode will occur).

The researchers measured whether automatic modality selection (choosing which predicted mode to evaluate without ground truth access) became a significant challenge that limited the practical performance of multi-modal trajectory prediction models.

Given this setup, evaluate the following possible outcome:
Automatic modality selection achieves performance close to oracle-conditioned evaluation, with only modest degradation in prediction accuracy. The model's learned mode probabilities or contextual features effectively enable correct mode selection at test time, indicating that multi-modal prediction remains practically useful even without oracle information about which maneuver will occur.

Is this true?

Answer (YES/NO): NO